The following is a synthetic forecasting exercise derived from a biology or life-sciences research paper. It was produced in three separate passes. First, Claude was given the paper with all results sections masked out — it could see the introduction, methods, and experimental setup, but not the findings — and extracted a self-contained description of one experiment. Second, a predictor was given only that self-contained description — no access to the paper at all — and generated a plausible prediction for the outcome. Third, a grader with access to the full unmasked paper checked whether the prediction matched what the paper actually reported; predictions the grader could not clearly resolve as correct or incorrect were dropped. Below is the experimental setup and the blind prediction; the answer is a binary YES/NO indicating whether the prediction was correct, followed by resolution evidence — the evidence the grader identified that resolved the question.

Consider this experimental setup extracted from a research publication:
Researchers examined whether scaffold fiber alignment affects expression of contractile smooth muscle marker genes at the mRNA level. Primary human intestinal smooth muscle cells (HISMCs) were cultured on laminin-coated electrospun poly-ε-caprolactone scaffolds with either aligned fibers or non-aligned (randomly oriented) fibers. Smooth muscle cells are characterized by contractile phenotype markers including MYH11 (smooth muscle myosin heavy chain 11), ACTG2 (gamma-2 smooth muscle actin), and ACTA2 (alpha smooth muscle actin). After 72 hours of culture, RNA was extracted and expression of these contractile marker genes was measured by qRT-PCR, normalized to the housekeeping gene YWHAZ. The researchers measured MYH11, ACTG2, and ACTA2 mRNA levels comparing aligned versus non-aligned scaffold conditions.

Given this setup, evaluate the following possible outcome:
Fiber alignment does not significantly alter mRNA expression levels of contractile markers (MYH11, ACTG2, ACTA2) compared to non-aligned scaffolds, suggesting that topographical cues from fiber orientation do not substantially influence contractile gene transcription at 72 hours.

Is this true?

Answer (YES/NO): YES